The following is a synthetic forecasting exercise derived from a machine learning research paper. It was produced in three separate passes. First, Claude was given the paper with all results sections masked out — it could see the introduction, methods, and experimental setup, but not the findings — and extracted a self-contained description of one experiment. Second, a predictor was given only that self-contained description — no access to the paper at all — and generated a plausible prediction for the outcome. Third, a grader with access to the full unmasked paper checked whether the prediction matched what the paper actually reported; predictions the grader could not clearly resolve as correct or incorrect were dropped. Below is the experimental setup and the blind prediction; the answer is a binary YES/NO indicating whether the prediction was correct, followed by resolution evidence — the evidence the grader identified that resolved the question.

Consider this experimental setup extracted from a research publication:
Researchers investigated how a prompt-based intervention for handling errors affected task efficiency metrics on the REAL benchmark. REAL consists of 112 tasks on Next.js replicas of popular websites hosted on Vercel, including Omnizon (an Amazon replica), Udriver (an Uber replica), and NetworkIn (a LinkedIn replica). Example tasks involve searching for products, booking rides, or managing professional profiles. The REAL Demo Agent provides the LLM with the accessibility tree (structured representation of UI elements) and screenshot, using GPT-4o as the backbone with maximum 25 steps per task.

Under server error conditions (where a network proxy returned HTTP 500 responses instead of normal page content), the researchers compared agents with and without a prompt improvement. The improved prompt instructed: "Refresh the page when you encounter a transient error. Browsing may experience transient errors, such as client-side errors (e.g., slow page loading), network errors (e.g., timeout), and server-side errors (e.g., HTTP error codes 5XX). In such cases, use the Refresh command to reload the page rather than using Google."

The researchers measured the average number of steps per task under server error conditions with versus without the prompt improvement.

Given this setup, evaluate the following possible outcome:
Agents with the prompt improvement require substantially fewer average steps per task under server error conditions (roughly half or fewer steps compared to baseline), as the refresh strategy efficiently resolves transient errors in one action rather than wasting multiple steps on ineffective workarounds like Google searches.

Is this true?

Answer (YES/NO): NO